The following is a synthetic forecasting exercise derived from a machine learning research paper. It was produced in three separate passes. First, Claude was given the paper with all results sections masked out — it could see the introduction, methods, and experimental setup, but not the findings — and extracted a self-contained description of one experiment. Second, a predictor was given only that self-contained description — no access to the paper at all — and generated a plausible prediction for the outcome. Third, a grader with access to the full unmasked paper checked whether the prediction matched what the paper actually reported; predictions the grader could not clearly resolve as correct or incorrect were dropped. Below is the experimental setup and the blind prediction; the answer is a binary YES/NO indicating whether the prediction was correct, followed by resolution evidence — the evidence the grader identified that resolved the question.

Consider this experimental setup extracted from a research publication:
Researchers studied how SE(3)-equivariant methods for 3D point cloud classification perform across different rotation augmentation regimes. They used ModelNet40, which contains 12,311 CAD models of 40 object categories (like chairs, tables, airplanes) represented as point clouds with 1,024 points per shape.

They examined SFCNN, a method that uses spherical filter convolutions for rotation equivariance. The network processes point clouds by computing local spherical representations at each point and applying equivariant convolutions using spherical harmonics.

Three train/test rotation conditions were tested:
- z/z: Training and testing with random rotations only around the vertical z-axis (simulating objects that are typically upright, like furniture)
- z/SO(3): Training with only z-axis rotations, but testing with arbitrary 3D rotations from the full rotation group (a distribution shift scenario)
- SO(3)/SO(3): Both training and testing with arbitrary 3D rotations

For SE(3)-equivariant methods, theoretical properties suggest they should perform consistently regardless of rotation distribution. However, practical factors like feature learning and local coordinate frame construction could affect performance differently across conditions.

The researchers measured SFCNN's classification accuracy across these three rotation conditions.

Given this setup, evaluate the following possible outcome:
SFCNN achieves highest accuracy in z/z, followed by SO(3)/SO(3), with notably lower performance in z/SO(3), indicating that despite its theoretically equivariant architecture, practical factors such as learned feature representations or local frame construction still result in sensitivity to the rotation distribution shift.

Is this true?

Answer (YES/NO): YES